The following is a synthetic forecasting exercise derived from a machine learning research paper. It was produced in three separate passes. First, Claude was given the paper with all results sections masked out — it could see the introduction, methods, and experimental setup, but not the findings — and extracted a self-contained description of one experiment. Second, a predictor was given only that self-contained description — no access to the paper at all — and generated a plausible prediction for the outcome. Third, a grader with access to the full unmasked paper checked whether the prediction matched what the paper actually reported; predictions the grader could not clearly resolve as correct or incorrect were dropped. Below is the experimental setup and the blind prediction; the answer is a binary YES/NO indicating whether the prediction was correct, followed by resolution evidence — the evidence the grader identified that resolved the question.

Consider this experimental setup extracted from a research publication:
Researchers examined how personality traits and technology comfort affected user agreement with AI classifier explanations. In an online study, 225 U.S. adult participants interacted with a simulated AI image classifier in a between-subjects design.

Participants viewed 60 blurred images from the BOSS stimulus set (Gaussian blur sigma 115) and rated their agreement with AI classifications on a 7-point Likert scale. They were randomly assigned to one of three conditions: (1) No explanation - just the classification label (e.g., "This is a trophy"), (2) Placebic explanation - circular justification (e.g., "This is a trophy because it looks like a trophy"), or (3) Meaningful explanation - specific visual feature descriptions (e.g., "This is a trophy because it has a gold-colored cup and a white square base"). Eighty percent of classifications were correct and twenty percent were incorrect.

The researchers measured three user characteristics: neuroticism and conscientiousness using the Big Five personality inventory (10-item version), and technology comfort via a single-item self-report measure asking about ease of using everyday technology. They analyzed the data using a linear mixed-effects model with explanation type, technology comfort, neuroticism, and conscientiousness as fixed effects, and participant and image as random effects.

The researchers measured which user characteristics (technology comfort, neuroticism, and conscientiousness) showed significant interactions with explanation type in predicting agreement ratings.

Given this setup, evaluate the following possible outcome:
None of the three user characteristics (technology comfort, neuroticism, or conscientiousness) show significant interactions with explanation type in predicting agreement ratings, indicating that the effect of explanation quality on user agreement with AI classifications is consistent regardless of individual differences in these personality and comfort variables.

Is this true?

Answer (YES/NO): NO